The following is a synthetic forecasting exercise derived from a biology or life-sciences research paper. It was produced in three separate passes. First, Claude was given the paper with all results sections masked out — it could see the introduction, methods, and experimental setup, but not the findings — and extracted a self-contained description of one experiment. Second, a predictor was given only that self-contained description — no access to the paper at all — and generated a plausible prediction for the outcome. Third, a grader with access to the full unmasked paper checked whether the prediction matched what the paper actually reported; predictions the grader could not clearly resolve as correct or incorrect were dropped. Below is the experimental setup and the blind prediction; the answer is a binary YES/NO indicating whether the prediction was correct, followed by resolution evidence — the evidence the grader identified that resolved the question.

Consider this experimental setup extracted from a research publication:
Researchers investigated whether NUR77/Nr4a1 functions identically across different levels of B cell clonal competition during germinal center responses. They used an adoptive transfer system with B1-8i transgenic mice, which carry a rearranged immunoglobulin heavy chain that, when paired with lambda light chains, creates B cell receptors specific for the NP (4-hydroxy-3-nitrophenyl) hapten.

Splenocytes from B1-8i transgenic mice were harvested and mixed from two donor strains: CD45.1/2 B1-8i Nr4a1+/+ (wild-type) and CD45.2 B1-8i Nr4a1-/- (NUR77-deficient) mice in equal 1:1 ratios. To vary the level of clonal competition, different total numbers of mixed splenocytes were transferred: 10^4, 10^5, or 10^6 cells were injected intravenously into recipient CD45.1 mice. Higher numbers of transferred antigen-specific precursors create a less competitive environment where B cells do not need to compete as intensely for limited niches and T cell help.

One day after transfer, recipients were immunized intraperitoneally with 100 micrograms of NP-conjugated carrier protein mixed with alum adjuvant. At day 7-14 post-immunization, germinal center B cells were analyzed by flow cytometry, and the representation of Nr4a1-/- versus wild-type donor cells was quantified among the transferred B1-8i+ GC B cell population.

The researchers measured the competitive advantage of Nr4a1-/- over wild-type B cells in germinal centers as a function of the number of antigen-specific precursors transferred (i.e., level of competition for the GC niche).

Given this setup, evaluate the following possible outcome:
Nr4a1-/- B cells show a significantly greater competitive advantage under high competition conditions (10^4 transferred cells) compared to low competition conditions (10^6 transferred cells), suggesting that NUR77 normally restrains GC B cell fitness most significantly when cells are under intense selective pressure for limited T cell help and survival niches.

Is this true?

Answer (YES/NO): NO